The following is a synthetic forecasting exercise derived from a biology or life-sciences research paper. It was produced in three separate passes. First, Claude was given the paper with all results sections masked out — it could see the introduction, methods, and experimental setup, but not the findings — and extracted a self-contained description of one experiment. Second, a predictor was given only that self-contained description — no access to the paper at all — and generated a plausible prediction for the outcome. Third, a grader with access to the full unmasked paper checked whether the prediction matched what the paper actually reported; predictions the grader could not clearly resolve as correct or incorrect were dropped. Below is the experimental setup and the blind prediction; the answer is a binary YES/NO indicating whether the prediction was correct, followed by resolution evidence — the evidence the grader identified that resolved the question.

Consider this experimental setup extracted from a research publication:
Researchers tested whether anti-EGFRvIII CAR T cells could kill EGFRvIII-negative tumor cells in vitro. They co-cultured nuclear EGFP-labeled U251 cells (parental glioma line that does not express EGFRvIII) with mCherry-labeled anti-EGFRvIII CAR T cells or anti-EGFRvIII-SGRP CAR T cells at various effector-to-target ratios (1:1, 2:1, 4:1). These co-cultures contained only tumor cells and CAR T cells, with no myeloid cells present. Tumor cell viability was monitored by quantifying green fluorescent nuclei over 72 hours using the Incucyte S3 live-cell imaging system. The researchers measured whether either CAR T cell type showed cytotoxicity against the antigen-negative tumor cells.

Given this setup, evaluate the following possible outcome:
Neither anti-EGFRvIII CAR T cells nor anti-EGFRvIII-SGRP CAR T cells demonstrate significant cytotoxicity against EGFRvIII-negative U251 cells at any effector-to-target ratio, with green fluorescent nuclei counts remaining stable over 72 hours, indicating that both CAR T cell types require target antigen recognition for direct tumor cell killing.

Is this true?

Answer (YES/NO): YES